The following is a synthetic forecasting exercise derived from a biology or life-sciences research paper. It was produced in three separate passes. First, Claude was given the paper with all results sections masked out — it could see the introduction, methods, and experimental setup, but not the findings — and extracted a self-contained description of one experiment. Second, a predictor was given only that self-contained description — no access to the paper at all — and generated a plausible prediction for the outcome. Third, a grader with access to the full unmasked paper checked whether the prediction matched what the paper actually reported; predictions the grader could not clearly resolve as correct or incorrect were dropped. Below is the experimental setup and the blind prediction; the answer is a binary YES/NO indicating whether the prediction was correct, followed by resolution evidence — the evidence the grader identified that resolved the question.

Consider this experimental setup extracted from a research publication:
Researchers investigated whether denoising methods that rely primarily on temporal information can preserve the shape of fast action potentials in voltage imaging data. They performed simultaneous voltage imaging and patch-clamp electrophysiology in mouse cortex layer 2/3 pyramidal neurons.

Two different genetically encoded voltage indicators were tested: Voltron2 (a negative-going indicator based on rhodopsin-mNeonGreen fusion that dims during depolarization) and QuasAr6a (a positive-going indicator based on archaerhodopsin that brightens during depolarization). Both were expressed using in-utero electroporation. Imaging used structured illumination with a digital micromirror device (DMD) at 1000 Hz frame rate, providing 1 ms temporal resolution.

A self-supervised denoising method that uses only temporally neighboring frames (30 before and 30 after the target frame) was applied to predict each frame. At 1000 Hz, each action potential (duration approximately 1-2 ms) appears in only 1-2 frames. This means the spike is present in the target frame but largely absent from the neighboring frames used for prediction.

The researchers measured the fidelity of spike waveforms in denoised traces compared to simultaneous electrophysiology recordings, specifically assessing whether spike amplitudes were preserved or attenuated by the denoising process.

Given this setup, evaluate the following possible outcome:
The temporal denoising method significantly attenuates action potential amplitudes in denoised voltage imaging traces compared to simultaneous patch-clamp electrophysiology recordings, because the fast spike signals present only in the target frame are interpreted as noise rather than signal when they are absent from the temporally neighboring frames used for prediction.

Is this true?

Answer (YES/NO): YES